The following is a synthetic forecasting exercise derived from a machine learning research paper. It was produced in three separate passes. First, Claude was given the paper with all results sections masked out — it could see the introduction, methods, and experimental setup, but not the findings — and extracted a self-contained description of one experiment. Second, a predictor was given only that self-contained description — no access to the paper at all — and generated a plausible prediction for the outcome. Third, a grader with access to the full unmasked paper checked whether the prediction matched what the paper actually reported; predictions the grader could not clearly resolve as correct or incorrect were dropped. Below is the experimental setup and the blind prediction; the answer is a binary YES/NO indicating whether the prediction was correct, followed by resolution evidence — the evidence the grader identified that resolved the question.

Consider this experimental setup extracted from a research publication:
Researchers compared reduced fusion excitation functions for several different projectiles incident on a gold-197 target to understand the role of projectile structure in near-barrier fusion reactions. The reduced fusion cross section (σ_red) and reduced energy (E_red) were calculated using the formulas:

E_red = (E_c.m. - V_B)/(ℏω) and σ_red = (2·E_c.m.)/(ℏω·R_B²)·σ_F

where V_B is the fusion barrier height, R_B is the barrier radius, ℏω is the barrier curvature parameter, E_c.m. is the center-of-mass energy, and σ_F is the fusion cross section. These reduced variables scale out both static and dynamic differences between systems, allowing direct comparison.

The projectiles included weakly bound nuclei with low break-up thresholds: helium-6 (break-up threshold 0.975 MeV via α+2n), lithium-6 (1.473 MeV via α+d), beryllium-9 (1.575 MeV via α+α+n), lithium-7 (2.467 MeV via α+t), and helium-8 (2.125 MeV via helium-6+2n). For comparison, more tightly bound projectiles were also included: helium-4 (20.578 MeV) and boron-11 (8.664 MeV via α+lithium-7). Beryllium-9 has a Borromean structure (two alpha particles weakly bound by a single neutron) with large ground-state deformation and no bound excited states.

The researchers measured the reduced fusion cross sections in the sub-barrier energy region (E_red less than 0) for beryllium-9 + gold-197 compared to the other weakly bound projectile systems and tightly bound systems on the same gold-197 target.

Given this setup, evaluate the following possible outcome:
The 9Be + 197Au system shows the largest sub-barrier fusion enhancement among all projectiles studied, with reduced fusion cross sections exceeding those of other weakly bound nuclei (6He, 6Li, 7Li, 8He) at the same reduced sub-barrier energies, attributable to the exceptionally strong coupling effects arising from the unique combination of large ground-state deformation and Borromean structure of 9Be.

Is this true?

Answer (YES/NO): YES